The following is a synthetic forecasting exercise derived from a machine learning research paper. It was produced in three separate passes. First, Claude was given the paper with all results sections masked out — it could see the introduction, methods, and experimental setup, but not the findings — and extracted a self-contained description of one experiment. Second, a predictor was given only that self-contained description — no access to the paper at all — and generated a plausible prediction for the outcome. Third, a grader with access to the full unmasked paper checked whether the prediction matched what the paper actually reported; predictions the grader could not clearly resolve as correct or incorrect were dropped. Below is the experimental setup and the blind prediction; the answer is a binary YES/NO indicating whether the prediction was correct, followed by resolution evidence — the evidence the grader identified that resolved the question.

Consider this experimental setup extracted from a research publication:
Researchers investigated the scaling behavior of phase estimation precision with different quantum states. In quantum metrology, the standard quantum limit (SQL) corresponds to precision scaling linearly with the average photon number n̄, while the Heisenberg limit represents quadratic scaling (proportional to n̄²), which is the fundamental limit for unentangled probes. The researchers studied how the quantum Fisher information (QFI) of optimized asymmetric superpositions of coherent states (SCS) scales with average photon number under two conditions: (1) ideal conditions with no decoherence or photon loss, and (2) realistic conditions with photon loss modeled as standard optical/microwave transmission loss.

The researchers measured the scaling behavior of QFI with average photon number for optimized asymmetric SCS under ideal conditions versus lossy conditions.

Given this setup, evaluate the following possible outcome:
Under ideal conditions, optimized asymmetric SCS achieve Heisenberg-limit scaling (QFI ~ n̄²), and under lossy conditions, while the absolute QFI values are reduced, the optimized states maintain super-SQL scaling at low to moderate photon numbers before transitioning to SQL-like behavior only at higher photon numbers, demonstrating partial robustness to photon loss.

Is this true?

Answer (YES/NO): NO